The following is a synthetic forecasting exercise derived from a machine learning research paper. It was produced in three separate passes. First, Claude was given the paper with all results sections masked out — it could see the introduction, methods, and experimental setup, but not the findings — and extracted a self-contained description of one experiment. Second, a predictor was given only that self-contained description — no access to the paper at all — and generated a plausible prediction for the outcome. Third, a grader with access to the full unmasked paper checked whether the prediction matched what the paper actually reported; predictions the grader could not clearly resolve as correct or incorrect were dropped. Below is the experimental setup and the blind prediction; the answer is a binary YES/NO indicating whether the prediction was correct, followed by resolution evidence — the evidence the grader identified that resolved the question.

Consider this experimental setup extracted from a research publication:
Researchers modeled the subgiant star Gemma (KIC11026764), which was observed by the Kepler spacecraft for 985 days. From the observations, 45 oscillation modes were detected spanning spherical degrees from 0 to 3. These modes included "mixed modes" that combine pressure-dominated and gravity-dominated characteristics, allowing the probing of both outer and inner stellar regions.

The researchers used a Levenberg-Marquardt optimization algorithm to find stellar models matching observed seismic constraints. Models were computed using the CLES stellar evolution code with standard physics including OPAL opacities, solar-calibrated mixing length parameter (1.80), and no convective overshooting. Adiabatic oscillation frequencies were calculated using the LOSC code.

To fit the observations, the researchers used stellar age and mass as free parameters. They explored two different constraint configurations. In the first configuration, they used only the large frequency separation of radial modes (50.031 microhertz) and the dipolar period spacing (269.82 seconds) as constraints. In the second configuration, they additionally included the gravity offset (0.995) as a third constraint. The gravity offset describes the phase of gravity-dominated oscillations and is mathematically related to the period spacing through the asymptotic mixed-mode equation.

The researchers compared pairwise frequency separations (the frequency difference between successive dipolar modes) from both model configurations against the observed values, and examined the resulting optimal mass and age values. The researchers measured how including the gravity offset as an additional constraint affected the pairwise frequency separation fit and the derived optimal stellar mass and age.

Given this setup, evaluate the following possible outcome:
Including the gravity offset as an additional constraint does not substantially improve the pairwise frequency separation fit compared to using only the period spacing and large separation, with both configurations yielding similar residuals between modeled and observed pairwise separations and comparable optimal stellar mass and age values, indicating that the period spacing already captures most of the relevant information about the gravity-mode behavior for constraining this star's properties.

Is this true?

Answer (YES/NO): NO